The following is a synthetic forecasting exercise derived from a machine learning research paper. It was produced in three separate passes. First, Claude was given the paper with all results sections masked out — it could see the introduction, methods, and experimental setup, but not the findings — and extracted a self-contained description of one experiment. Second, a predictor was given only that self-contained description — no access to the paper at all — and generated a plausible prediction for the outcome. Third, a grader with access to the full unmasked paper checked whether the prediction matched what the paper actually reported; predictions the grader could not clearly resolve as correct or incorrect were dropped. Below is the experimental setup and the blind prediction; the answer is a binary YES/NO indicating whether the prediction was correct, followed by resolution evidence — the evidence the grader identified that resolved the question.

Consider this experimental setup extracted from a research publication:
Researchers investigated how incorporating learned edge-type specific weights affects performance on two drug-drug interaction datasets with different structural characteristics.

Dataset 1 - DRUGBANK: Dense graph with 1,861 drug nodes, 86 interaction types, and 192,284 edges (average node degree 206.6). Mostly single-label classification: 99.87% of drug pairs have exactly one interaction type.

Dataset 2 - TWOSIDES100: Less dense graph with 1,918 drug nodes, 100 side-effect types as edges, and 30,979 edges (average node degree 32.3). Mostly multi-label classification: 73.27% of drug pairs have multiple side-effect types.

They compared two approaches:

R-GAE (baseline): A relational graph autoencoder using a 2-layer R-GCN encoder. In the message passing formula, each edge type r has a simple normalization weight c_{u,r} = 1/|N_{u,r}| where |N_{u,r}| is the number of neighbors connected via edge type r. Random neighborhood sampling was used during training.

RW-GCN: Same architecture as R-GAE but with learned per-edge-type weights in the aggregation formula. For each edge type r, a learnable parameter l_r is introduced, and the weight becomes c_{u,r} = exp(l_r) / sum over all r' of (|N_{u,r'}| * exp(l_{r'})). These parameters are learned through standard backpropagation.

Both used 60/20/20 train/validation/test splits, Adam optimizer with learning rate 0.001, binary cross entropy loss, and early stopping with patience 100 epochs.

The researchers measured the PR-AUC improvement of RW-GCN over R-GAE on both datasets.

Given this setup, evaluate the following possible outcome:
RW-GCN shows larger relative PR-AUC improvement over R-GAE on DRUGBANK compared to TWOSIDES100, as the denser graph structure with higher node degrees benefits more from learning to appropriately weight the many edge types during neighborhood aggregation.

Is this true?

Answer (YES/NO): YES